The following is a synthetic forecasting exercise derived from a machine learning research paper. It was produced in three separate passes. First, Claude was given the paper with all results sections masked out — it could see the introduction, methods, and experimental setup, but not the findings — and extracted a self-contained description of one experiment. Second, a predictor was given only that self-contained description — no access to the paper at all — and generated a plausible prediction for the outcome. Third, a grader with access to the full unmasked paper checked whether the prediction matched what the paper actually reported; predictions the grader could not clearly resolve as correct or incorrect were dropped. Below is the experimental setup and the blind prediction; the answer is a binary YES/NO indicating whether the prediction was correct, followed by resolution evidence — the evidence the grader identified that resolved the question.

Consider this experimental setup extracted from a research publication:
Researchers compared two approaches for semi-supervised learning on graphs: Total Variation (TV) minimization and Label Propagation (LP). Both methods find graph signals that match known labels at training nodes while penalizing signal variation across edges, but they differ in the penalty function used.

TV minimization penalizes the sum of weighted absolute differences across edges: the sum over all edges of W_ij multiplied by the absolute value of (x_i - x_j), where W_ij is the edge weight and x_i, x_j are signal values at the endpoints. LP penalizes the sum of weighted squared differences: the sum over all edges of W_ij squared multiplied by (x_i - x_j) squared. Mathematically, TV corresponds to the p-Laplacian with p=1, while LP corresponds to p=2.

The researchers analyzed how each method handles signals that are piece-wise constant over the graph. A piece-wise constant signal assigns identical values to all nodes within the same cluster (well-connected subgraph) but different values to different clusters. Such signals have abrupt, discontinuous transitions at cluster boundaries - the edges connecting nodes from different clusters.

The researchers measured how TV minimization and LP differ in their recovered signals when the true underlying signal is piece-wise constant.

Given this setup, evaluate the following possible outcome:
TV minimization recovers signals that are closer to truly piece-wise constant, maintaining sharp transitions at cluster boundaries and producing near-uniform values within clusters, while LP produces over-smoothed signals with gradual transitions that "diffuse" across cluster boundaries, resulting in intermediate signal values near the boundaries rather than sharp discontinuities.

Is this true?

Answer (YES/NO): YES